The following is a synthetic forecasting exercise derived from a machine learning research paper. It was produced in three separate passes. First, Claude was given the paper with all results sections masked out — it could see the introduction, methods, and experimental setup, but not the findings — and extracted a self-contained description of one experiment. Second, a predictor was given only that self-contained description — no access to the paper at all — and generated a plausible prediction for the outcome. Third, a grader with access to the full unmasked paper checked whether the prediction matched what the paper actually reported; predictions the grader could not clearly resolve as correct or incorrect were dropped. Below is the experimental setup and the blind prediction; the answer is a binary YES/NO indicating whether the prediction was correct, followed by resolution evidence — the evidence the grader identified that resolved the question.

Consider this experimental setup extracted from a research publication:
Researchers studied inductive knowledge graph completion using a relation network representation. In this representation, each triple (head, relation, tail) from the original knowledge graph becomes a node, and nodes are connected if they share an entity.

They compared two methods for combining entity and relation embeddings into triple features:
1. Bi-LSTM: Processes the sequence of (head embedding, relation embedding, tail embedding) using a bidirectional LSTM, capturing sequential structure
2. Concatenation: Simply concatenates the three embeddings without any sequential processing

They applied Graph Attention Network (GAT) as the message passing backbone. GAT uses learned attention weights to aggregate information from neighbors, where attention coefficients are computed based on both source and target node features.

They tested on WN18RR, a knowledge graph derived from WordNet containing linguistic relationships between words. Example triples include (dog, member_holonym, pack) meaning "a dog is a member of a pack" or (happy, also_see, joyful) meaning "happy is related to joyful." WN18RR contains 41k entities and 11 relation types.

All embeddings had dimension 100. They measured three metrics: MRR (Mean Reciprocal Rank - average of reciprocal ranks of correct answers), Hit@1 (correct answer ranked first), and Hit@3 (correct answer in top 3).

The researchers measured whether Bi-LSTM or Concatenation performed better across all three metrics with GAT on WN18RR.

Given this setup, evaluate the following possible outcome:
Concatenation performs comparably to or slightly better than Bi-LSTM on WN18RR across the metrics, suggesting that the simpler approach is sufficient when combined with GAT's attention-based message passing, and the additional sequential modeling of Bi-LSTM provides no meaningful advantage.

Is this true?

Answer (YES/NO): NO